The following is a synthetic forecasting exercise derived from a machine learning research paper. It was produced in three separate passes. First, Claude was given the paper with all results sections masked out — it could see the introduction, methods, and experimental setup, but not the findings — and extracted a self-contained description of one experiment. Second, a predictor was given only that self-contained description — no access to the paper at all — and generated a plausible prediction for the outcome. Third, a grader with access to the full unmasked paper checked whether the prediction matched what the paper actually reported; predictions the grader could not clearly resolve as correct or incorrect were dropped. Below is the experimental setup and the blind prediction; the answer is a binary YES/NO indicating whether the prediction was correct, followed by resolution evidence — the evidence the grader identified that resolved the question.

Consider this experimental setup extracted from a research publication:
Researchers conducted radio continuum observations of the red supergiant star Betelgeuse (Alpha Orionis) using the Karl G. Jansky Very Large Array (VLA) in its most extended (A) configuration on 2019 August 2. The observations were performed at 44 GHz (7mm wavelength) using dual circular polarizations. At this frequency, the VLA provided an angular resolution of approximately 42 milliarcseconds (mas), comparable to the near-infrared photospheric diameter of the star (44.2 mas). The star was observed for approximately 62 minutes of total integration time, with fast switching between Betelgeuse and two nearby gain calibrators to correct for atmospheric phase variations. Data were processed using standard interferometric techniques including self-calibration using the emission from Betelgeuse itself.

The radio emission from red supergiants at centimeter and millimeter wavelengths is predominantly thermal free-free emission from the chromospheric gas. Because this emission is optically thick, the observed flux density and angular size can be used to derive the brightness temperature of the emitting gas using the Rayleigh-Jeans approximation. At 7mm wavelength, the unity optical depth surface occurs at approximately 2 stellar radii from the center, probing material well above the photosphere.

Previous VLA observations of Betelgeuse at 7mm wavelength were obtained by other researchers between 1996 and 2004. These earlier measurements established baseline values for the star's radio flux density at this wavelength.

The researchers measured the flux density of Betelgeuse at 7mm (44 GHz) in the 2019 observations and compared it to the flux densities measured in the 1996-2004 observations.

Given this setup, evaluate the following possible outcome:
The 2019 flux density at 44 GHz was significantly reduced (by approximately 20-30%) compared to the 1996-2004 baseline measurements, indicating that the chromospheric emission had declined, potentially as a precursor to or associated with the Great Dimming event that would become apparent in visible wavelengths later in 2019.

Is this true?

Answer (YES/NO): YES